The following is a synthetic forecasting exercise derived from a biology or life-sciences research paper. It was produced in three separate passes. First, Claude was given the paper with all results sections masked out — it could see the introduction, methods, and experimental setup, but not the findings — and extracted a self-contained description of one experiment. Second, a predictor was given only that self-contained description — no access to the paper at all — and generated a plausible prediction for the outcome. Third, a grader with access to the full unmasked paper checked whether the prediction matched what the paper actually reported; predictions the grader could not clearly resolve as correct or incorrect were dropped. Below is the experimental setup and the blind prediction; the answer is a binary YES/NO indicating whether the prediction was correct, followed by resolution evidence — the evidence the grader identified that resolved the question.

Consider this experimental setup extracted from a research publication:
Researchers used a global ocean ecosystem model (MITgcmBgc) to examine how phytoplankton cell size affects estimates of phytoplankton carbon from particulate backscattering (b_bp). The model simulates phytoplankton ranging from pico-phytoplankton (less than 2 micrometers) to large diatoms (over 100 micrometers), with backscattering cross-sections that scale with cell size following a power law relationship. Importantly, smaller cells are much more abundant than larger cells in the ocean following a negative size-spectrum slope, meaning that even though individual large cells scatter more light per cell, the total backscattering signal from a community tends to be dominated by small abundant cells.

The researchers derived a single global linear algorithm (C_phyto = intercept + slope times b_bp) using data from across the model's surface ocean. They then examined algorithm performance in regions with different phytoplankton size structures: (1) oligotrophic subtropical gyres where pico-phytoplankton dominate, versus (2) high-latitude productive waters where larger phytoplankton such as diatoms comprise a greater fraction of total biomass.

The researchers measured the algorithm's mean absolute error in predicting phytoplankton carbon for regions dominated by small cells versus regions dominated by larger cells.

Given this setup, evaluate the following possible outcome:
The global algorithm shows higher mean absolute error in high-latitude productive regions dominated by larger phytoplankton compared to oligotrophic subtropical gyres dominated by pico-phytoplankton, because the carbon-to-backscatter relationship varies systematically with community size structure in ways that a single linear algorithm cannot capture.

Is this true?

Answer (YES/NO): NO